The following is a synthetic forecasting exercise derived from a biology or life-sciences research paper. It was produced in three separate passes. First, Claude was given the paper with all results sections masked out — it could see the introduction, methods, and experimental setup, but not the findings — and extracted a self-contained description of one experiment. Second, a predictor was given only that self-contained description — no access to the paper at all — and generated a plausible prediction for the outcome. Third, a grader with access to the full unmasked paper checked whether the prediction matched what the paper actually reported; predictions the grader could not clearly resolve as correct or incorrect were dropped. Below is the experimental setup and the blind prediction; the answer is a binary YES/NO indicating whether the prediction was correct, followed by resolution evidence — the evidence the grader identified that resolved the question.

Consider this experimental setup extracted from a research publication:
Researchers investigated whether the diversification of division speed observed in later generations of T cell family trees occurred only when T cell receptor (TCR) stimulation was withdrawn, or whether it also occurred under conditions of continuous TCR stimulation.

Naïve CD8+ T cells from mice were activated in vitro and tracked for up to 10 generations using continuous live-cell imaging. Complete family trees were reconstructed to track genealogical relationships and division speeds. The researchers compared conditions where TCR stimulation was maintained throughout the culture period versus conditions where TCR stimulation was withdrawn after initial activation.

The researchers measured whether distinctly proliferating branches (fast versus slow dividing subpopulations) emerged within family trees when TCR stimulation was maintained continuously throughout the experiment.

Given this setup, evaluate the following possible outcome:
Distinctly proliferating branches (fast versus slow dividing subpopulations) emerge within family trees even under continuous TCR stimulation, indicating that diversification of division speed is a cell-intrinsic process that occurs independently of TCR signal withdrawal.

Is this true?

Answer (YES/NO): YES